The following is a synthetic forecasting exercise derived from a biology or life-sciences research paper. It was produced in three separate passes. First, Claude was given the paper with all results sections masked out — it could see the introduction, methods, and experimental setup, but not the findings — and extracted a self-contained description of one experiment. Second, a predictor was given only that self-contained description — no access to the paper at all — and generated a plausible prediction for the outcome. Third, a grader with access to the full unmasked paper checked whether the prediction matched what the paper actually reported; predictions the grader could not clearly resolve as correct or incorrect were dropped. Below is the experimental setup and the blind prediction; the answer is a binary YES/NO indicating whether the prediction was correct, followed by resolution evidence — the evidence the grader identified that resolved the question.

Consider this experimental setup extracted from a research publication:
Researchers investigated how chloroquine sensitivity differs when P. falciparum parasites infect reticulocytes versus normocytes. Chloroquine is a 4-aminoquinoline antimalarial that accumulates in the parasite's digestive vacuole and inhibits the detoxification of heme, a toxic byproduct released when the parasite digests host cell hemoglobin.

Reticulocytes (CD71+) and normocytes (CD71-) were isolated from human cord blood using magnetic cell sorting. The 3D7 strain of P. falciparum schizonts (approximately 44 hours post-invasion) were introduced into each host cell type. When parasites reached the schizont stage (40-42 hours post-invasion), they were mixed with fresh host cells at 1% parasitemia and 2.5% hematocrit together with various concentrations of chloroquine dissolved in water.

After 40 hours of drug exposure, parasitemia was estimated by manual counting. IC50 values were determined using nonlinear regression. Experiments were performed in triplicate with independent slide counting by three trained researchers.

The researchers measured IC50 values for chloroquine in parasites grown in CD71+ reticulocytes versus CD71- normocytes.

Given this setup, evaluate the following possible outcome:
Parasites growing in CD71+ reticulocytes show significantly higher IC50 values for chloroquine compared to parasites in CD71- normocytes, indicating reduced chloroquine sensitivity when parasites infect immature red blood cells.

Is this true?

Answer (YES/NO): NO